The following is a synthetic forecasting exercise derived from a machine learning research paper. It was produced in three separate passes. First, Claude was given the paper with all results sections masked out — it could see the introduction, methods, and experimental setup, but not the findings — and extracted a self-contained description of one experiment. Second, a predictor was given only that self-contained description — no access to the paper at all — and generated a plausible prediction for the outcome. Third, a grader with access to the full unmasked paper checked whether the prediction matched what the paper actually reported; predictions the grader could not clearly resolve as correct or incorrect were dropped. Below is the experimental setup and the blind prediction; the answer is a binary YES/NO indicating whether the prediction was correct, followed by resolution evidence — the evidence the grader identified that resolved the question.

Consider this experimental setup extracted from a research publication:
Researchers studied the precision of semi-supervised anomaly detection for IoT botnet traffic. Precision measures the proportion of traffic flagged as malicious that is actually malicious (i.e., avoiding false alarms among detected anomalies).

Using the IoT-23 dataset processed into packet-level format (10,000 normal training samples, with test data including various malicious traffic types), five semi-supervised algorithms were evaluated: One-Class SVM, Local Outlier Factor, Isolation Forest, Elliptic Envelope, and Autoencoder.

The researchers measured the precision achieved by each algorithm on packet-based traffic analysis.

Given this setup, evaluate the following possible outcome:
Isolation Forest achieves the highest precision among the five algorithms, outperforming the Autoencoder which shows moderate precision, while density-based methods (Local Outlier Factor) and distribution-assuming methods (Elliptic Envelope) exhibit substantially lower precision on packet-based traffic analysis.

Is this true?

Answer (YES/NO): NO